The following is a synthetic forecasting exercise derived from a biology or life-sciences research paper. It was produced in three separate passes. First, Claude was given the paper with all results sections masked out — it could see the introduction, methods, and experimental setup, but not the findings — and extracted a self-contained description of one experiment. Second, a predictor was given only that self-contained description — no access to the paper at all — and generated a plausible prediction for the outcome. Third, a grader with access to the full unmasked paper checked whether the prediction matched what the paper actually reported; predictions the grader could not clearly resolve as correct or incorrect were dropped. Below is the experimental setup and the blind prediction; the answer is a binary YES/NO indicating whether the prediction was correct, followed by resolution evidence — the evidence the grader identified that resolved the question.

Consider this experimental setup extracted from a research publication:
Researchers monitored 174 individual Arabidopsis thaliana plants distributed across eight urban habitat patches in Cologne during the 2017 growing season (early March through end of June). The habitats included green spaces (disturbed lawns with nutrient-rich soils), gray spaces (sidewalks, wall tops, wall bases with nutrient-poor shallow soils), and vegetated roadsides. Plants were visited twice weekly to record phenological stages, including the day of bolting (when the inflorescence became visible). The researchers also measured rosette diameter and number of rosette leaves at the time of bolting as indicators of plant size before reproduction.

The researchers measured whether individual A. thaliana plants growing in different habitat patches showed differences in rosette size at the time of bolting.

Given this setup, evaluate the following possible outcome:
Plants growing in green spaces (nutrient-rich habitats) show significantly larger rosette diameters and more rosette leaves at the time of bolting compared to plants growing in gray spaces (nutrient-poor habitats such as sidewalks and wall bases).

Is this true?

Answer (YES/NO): YES